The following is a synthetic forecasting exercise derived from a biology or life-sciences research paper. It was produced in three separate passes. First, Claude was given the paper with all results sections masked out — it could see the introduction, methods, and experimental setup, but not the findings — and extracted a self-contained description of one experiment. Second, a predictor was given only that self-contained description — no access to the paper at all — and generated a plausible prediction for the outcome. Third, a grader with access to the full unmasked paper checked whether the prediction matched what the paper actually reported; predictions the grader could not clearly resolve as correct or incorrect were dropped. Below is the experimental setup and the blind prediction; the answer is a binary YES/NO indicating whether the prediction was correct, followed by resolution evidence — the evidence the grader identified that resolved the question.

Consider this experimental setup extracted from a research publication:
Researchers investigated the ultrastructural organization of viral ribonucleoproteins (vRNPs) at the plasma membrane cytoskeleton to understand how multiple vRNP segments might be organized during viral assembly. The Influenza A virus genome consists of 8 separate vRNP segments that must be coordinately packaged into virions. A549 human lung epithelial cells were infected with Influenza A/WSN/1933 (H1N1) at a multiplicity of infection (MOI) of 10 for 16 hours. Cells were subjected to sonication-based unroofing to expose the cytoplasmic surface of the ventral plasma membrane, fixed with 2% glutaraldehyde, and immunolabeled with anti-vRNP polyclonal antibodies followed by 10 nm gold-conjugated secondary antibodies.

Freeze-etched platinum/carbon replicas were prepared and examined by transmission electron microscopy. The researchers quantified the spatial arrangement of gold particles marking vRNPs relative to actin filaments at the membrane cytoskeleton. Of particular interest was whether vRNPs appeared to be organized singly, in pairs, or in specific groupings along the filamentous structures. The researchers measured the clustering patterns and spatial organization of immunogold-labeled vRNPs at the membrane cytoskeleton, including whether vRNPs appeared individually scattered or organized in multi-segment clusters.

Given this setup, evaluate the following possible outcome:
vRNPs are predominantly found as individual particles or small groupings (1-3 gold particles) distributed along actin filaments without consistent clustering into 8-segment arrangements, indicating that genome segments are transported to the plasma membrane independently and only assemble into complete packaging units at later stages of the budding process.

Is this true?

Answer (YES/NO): NO